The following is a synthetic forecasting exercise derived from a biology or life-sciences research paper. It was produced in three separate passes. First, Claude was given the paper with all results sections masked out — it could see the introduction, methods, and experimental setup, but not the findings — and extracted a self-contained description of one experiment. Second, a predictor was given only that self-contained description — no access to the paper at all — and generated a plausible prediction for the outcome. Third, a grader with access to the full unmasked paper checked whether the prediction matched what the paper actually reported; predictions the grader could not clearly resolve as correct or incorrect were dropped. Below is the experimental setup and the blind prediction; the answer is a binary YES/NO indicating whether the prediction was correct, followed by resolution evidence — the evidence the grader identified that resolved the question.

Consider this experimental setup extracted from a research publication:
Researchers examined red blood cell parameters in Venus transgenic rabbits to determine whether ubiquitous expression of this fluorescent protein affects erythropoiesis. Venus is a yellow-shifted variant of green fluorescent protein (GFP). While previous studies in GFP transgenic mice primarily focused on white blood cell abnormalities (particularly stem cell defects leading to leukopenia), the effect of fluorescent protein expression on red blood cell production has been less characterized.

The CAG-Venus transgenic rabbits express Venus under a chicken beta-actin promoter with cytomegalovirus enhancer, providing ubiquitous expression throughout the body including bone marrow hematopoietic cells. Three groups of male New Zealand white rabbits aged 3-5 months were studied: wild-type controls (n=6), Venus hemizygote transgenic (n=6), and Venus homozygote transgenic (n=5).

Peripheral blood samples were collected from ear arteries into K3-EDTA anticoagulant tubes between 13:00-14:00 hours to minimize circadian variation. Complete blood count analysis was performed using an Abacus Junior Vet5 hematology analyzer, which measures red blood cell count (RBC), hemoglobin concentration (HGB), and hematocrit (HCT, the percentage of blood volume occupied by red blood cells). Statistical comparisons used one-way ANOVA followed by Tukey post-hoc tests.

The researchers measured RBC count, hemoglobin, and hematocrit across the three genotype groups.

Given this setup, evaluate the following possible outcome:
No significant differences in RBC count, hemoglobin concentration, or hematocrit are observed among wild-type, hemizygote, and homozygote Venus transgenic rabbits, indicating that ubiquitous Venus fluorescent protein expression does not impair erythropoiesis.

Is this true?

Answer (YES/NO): YES